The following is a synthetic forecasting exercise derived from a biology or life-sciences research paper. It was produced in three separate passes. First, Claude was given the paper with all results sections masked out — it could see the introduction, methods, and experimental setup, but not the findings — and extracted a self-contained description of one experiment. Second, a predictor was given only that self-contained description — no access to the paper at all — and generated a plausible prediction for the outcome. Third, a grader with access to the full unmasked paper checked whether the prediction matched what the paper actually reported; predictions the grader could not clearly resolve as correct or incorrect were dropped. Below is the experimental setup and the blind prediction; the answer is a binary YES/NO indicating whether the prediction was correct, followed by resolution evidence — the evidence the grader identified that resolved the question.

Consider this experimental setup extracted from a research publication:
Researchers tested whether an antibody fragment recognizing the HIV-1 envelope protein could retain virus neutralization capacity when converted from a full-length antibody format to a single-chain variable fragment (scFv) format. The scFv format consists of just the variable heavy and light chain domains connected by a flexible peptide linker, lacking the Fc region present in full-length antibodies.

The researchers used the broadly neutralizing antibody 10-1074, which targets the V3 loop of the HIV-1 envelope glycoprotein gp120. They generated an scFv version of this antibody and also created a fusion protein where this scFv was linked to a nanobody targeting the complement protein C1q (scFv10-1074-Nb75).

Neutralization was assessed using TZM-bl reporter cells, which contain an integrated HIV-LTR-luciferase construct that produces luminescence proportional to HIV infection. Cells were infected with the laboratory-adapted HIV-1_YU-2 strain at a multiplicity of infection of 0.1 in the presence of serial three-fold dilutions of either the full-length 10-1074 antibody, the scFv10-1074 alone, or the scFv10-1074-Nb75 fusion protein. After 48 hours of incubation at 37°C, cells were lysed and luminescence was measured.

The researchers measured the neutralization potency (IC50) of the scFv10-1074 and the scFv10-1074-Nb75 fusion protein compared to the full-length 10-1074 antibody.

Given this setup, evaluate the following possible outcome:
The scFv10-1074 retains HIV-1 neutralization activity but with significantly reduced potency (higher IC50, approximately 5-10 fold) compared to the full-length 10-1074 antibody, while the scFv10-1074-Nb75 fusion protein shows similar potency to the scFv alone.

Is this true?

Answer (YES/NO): NO